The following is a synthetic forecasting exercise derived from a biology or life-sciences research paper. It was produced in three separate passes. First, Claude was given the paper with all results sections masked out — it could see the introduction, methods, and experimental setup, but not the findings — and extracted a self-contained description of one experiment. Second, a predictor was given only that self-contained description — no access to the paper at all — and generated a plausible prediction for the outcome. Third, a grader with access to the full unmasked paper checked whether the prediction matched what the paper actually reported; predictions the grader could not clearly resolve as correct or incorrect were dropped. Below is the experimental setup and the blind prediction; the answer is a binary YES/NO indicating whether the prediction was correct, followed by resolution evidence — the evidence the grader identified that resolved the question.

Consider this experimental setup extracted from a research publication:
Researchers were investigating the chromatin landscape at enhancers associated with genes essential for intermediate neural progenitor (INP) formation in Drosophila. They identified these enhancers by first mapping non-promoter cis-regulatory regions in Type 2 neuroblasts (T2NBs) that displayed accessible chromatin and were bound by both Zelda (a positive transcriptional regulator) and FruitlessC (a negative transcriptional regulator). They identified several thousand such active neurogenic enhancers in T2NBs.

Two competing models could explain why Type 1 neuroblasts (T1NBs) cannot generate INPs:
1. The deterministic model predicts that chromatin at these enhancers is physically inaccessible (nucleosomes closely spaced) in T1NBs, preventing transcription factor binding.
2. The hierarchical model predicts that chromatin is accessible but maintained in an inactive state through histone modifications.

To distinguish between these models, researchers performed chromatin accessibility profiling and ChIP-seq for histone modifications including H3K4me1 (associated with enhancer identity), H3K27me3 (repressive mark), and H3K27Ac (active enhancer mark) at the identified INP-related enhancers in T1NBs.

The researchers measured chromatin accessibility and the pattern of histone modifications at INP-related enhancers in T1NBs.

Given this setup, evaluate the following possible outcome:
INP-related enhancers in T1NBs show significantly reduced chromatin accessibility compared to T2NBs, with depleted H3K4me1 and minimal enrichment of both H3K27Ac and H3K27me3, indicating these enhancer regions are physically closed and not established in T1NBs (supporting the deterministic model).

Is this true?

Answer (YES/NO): NO